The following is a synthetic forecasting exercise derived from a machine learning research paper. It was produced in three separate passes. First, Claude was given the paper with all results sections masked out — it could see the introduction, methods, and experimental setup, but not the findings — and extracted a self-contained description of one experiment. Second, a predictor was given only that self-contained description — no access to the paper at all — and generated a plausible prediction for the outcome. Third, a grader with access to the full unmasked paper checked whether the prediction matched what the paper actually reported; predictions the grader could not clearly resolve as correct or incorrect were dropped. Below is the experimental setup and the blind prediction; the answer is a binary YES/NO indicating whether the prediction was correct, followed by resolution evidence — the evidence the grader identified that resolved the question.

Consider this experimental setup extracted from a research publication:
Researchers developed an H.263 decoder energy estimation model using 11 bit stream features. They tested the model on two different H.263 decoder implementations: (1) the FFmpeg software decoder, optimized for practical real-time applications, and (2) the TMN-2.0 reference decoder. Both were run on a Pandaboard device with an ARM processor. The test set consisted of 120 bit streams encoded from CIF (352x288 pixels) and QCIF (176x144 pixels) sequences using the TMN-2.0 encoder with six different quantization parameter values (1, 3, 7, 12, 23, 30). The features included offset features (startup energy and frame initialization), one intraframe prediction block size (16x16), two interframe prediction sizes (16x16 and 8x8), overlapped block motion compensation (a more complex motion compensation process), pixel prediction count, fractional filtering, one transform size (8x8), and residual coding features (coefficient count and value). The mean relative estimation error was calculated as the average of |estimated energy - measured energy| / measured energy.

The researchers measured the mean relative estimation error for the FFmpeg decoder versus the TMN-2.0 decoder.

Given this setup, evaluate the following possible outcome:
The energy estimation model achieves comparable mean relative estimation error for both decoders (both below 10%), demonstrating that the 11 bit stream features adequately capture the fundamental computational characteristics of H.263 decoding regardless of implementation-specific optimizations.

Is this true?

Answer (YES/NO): NO